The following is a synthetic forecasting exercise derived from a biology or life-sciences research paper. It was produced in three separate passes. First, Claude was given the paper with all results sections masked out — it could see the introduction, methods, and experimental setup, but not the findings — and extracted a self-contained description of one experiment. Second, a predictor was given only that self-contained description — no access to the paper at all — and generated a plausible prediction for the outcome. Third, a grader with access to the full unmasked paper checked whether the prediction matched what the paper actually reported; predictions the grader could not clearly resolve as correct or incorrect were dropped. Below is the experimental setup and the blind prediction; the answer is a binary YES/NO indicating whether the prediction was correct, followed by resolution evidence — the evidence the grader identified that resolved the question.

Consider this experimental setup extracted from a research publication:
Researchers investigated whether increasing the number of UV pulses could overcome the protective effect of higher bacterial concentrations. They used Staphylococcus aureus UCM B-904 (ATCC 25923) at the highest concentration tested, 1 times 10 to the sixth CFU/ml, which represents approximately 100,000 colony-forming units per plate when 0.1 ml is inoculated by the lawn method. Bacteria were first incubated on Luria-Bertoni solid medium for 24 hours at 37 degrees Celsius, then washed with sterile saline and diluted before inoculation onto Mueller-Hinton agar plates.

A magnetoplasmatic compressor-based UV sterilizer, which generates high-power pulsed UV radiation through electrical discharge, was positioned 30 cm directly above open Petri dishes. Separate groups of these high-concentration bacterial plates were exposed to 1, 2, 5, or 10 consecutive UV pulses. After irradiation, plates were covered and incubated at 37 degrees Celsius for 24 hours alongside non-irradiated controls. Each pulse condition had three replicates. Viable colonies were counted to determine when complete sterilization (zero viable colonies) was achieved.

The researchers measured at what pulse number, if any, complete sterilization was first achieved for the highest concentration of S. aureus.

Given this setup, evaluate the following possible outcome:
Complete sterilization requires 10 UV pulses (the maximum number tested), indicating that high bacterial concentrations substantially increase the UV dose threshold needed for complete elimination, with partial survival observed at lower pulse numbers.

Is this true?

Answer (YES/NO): YES